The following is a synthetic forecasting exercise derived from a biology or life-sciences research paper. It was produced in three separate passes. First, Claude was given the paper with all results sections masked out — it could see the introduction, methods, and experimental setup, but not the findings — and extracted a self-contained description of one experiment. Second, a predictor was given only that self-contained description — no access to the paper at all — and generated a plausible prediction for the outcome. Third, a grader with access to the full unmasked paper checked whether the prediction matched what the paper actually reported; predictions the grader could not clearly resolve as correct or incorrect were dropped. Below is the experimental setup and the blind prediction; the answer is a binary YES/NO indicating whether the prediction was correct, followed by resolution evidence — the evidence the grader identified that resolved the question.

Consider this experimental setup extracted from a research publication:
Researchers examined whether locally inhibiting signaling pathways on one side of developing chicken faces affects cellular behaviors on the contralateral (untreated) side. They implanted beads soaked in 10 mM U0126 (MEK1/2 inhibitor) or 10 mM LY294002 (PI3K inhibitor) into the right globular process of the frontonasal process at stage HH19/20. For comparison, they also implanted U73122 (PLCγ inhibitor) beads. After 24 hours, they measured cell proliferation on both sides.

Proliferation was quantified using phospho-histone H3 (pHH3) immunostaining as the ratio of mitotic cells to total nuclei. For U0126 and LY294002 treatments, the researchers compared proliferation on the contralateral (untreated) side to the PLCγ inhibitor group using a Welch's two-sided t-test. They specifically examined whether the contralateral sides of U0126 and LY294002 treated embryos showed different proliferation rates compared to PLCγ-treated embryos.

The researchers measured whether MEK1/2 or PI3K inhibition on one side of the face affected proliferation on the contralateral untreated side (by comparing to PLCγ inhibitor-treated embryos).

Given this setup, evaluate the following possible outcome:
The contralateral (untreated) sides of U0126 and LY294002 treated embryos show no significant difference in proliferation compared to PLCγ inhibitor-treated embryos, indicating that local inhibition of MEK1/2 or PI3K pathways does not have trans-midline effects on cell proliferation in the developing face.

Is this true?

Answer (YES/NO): NO